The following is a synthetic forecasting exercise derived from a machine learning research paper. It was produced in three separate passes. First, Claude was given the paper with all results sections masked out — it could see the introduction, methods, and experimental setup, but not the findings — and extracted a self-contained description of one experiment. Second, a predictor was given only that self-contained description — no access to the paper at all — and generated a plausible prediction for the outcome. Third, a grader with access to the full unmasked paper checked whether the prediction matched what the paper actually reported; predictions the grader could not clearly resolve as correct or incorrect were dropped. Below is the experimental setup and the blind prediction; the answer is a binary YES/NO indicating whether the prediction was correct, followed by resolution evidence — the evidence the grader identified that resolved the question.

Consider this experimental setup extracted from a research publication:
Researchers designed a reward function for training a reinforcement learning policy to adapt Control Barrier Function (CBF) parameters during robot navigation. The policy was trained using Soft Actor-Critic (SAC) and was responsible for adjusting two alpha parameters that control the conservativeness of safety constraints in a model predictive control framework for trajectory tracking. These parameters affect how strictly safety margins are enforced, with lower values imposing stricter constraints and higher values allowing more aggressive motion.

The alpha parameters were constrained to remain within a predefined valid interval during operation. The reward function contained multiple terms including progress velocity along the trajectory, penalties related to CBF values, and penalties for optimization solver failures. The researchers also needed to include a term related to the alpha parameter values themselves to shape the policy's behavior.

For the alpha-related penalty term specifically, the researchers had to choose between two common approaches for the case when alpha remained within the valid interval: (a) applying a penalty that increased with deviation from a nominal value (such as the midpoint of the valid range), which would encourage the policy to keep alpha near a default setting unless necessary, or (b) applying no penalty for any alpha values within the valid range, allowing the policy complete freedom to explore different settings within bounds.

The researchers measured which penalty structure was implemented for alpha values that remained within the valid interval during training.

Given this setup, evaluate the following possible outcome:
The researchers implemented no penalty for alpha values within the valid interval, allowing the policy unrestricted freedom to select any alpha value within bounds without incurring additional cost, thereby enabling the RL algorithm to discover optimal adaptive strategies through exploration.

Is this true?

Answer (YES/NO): NO